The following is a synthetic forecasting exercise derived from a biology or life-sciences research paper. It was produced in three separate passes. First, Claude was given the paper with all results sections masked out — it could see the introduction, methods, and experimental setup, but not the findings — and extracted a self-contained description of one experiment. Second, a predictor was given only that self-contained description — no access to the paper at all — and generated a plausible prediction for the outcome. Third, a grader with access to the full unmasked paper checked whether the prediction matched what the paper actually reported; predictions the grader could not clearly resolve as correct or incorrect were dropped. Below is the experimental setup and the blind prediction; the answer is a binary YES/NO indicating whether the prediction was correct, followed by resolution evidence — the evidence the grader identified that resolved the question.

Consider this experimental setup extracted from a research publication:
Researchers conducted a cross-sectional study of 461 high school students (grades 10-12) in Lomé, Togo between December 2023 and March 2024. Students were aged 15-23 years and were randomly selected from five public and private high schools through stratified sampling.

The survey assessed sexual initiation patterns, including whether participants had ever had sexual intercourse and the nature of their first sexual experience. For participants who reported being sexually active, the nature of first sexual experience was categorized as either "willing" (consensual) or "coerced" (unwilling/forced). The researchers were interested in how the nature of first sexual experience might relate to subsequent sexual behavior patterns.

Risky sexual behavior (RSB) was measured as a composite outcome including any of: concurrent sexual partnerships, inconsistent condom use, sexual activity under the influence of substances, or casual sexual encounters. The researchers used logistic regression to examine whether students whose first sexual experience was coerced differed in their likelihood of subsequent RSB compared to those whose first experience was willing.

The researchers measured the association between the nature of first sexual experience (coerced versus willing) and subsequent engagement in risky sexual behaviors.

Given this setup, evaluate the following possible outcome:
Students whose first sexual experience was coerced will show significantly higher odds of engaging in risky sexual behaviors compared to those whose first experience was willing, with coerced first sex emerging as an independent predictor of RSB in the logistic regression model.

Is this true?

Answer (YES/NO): YES